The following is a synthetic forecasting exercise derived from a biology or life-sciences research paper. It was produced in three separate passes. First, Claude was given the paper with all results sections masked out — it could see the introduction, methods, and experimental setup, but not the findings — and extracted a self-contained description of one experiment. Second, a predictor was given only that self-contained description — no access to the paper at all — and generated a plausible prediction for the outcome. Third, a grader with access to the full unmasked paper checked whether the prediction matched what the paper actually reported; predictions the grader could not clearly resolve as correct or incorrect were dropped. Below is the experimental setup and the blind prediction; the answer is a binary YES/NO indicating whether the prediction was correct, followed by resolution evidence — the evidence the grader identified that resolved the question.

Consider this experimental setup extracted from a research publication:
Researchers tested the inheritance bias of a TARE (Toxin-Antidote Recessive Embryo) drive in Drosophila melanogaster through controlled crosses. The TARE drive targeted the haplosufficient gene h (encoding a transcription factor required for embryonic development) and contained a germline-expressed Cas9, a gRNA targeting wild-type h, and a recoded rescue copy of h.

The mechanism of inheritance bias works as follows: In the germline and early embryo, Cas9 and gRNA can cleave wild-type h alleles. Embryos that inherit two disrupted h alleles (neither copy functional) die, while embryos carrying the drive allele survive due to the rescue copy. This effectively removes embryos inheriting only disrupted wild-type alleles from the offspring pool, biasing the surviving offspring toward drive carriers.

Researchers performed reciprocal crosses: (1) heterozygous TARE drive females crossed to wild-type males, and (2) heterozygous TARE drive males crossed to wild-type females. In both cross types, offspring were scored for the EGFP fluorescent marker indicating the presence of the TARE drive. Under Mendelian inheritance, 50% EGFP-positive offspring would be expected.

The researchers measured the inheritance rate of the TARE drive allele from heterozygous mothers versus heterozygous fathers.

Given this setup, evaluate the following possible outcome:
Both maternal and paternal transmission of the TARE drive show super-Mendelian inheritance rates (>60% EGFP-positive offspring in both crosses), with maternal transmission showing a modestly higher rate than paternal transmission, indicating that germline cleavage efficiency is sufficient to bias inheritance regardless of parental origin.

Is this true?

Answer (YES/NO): NO